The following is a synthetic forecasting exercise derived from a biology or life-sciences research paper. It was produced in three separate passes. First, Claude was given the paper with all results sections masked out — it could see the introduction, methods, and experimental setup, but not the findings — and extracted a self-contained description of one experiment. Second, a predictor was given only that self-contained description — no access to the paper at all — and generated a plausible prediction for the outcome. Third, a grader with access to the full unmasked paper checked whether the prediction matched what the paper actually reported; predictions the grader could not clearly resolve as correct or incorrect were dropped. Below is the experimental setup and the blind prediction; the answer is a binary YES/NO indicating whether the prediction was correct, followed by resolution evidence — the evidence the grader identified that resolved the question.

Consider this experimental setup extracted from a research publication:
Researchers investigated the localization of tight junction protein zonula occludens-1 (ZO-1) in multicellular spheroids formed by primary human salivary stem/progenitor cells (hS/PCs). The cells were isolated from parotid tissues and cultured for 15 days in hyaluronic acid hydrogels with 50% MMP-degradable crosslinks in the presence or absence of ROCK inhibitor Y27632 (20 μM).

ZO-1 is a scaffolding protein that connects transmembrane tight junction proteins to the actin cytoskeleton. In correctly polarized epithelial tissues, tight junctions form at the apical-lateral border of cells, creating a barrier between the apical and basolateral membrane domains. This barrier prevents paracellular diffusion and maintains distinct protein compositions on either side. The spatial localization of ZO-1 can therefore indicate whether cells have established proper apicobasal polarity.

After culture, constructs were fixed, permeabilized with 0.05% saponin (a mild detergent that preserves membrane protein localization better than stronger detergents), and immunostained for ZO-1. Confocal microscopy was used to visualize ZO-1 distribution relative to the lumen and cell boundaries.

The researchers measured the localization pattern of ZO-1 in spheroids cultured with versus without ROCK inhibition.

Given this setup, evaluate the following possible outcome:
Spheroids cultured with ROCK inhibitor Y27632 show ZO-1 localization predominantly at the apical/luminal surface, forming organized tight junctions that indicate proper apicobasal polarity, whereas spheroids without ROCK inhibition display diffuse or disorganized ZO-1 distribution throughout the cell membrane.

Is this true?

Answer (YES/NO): NO